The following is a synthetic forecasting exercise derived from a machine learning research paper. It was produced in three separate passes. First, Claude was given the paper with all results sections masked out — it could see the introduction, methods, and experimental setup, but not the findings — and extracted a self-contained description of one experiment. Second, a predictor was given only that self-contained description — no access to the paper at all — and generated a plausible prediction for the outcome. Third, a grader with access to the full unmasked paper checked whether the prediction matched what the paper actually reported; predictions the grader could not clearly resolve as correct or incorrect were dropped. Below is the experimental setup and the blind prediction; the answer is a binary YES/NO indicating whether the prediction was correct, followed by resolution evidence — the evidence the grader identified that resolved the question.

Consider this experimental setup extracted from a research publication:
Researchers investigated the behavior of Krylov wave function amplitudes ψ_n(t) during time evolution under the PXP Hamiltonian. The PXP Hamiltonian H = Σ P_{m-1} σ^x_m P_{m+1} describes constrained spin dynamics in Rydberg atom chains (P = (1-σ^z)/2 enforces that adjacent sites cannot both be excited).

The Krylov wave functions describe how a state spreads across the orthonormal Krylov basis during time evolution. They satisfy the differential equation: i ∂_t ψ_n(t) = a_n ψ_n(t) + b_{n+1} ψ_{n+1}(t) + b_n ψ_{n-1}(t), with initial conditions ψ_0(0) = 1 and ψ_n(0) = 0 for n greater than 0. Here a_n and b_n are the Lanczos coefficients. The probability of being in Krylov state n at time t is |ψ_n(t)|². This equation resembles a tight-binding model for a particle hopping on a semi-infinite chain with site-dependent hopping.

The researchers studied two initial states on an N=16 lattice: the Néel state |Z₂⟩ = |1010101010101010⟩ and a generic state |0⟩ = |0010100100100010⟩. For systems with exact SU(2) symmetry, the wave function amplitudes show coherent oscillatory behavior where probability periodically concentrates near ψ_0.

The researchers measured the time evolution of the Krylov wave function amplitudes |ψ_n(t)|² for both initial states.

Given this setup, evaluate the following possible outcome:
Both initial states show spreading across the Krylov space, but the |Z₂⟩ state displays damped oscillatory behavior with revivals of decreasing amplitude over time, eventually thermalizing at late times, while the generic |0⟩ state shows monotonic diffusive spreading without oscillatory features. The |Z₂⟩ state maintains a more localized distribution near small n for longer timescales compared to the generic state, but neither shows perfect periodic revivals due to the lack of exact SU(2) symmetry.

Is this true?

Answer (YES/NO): YES